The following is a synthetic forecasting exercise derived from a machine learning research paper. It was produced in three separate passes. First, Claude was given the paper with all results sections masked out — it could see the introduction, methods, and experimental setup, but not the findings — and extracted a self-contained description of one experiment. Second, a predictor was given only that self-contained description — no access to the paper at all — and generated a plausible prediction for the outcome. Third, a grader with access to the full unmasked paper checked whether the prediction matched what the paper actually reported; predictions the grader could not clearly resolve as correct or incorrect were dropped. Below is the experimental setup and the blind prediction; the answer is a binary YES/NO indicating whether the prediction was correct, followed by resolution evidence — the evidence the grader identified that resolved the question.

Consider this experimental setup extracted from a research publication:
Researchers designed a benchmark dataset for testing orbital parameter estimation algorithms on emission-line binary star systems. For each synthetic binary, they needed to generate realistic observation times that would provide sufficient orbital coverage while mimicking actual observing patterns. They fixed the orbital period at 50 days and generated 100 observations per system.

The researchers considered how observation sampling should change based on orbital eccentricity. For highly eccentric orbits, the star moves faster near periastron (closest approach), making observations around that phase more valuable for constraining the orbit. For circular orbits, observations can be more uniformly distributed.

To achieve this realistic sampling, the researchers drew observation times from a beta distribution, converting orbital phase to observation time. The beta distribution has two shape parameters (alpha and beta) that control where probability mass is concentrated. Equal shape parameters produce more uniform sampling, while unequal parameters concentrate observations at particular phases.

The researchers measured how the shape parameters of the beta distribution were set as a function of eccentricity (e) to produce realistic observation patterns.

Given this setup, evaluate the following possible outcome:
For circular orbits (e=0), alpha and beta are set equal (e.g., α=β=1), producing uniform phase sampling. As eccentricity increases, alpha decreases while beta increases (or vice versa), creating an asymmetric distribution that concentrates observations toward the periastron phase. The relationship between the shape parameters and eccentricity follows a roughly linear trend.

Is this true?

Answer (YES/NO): NO